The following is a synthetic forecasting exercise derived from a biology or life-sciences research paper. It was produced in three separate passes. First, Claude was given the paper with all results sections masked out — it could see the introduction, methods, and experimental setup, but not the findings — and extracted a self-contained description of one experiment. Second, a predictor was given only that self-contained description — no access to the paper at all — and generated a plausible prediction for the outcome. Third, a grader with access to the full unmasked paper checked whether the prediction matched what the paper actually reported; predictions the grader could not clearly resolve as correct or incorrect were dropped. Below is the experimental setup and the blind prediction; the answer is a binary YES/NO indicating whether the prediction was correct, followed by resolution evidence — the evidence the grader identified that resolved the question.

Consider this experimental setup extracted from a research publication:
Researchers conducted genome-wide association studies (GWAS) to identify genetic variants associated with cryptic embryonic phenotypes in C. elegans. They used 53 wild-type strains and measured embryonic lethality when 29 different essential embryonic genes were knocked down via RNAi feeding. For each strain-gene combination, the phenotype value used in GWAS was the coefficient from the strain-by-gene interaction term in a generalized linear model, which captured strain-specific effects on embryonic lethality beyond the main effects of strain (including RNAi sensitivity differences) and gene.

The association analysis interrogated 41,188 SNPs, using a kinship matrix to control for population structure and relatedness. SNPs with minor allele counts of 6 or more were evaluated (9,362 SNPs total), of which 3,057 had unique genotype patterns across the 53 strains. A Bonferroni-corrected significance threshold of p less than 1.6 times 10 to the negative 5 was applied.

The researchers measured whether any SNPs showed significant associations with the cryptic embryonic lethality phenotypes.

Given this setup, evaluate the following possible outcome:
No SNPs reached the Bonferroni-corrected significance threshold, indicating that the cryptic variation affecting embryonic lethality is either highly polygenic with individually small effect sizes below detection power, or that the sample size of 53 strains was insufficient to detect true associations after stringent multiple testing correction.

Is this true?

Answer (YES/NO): NO